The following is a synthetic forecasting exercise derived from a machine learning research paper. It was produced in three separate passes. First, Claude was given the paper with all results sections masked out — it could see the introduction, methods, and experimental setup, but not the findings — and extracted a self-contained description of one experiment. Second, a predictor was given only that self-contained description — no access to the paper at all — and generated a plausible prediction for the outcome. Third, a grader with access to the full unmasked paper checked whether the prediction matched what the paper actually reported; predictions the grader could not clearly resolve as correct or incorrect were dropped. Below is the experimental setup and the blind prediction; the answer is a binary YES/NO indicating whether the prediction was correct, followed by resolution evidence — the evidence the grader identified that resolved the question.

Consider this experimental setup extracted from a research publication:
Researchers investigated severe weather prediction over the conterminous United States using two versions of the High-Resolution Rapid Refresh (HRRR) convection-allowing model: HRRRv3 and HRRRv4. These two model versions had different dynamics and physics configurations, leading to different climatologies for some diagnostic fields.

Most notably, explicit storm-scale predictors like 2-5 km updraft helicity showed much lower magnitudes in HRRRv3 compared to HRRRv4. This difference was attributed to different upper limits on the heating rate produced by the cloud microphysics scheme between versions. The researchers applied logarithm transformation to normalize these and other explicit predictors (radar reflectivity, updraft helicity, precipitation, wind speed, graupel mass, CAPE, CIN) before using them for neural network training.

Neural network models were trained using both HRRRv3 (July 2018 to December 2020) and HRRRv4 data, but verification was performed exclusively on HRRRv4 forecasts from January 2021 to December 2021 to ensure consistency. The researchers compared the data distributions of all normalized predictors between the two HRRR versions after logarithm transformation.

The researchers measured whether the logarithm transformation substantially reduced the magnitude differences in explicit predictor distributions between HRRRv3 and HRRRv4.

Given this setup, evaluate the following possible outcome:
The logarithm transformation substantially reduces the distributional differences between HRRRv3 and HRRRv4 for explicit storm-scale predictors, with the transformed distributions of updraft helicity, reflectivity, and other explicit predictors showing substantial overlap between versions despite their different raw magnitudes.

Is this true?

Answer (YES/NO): YES